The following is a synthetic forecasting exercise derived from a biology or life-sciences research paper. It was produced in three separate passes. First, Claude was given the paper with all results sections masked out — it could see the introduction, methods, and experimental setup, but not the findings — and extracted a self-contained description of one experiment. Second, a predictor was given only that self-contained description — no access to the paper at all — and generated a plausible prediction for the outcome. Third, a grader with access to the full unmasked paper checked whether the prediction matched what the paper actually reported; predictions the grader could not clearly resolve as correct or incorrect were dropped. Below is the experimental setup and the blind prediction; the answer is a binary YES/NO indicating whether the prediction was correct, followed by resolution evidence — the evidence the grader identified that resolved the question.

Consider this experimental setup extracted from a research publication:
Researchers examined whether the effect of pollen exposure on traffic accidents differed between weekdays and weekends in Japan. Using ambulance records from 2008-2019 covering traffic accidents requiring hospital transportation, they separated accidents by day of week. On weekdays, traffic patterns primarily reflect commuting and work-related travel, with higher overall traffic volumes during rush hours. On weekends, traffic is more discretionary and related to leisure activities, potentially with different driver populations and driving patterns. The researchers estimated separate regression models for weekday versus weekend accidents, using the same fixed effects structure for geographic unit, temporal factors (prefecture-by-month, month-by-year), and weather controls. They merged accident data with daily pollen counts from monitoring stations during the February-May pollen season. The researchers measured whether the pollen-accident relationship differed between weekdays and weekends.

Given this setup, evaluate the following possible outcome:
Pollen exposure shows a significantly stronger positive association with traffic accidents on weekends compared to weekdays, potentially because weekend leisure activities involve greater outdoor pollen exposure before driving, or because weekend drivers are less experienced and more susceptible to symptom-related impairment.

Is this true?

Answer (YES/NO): YES